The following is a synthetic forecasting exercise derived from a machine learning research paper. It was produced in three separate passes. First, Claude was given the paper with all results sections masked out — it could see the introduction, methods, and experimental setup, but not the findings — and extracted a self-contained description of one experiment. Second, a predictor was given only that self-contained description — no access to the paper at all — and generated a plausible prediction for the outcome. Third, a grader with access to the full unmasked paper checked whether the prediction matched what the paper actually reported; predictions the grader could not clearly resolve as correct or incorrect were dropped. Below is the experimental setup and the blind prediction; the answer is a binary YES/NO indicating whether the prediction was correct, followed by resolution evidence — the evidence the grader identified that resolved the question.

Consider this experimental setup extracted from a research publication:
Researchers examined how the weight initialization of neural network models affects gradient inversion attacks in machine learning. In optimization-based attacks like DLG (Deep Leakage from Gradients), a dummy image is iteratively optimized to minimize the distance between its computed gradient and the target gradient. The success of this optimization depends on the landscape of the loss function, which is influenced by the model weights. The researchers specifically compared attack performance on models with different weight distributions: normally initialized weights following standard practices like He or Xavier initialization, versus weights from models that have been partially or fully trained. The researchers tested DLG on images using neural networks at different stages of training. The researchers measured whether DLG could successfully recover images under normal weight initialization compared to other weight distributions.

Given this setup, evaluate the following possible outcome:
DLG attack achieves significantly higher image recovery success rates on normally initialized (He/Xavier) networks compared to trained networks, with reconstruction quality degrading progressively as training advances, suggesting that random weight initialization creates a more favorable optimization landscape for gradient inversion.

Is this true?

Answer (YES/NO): NO